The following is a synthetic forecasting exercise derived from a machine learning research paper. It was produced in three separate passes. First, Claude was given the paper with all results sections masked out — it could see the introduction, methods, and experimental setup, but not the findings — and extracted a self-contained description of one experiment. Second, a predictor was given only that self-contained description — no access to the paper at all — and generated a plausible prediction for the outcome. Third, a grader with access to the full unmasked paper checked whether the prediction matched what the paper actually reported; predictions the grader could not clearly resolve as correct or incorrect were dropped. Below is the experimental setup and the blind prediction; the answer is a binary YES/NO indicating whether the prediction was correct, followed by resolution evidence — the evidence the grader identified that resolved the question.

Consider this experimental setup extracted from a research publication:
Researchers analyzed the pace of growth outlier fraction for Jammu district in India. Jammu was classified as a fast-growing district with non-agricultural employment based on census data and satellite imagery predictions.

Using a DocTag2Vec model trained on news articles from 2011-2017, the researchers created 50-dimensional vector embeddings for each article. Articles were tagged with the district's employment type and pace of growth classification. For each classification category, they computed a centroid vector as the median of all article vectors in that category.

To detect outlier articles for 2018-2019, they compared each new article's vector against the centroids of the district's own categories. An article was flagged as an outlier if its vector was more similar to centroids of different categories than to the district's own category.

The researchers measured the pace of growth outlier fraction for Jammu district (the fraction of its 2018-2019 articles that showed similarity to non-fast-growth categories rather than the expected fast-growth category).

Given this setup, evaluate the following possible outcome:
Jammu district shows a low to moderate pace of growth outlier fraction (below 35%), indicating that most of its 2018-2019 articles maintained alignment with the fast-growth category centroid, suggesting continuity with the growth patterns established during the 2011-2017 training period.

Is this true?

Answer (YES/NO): NO